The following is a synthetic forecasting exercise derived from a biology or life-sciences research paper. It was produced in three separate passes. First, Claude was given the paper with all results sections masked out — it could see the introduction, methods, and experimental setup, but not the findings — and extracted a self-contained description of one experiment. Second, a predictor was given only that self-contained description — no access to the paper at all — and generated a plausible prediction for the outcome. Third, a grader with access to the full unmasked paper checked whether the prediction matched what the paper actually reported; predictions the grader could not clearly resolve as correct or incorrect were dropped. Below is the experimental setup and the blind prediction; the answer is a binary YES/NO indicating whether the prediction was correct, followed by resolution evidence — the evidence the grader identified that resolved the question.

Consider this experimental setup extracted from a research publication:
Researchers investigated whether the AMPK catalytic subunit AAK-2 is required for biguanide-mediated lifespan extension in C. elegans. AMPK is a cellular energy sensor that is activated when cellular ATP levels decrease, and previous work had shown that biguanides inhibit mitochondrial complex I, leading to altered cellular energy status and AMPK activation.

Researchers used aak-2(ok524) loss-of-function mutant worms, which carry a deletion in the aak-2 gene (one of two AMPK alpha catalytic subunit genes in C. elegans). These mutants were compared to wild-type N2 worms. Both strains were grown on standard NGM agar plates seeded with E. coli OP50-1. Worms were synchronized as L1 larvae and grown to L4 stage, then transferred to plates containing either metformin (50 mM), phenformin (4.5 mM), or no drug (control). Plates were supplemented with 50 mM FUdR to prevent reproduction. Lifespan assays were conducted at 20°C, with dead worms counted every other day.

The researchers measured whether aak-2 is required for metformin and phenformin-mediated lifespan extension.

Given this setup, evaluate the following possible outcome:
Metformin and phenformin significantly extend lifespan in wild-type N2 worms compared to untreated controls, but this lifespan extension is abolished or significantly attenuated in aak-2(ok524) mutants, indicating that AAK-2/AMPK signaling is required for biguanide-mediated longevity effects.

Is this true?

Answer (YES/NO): YES